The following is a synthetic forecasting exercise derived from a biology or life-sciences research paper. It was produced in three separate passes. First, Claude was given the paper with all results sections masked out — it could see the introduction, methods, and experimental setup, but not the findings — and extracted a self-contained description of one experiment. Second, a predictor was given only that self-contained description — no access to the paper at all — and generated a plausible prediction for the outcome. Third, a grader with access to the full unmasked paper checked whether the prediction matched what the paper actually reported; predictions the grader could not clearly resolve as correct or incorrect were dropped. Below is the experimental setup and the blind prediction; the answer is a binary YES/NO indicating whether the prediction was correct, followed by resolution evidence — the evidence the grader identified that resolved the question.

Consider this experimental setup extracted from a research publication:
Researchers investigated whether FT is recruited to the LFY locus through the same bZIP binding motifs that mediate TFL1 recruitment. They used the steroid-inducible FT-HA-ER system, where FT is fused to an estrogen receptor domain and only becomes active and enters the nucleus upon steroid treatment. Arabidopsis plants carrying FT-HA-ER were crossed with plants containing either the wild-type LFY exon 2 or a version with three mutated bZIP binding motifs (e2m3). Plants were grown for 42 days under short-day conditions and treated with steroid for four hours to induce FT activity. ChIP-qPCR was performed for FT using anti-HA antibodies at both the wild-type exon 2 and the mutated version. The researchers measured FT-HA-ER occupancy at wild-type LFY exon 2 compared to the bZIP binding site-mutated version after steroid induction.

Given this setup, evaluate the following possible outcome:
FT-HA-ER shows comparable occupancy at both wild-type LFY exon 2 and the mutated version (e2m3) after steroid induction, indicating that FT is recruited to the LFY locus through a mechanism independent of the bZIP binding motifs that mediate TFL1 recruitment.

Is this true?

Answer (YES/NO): NO